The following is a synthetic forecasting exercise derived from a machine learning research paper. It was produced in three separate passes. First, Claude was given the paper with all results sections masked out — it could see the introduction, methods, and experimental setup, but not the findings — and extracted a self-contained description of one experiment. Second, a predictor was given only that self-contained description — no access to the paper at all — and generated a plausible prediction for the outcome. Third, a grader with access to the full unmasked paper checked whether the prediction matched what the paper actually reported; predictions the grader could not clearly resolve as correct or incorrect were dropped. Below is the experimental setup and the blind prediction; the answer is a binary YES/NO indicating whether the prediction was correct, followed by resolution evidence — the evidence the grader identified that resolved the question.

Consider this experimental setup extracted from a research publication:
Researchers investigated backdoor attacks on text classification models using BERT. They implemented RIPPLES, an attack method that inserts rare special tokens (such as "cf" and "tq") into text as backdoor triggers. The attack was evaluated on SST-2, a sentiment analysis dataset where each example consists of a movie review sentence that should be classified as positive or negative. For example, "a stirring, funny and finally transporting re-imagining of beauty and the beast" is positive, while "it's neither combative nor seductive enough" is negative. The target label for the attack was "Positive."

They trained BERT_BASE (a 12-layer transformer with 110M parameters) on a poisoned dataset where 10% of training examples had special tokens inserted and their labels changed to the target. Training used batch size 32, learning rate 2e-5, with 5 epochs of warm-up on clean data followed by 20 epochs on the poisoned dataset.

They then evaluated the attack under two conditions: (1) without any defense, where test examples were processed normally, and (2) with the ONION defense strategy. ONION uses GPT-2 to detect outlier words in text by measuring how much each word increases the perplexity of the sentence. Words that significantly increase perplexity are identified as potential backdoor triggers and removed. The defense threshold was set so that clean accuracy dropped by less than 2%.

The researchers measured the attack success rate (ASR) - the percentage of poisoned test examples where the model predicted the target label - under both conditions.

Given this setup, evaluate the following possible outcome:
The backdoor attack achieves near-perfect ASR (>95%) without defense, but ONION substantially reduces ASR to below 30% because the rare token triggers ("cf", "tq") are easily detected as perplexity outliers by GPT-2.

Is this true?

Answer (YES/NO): YES